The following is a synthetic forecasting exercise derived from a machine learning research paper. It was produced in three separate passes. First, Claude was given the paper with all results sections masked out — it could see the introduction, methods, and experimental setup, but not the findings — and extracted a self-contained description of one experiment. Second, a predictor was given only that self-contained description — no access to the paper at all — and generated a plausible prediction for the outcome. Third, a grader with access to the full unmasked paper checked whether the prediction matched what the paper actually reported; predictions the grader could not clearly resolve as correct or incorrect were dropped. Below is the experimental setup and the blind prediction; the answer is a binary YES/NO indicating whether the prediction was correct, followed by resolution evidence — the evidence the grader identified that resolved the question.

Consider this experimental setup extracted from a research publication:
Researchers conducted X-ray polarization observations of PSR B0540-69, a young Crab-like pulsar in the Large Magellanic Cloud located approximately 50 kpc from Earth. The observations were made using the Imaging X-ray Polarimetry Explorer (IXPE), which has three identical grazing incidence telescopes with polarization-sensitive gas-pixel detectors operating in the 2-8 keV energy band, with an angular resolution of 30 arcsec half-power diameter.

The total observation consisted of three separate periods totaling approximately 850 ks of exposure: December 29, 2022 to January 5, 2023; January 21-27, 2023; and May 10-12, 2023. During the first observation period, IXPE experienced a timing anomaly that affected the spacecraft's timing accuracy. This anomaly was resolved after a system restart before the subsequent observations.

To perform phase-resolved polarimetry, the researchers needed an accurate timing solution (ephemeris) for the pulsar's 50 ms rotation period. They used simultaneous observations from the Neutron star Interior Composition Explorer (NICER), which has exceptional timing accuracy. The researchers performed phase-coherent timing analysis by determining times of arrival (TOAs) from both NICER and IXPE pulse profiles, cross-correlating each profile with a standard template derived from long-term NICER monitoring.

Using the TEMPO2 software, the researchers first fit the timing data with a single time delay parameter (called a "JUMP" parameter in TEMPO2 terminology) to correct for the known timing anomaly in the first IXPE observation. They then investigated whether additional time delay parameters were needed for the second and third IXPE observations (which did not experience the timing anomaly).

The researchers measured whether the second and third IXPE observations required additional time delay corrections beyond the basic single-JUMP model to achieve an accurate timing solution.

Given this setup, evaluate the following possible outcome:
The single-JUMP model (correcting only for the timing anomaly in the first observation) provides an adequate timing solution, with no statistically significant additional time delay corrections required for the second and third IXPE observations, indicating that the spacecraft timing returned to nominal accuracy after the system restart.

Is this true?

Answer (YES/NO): NO